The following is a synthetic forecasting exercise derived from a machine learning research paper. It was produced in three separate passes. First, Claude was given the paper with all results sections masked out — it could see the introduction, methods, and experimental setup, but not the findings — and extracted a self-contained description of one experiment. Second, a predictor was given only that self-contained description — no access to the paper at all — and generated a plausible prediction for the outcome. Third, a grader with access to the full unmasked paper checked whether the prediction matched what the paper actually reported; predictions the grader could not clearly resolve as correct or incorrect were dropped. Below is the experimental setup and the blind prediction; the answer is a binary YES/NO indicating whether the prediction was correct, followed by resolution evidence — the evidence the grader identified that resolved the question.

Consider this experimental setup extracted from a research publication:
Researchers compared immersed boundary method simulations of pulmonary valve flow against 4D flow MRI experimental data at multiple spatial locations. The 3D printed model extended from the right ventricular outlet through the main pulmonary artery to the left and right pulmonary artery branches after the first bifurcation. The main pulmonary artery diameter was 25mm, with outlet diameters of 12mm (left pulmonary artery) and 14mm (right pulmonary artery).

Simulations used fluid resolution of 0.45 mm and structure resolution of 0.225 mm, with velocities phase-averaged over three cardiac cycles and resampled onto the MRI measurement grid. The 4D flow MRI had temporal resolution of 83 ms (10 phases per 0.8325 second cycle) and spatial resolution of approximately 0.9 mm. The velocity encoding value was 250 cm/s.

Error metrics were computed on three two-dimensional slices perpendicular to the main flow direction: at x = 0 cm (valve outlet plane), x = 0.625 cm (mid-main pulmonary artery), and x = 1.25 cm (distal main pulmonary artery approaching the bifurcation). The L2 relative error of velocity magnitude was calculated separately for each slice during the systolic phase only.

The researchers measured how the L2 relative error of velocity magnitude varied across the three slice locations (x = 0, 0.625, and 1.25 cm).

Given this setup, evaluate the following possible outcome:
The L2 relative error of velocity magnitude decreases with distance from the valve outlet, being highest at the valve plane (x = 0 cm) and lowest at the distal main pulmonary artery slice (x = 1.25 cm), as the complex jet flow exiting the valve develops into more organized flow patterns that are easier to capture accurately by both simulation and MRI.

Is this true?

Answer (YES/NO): NO